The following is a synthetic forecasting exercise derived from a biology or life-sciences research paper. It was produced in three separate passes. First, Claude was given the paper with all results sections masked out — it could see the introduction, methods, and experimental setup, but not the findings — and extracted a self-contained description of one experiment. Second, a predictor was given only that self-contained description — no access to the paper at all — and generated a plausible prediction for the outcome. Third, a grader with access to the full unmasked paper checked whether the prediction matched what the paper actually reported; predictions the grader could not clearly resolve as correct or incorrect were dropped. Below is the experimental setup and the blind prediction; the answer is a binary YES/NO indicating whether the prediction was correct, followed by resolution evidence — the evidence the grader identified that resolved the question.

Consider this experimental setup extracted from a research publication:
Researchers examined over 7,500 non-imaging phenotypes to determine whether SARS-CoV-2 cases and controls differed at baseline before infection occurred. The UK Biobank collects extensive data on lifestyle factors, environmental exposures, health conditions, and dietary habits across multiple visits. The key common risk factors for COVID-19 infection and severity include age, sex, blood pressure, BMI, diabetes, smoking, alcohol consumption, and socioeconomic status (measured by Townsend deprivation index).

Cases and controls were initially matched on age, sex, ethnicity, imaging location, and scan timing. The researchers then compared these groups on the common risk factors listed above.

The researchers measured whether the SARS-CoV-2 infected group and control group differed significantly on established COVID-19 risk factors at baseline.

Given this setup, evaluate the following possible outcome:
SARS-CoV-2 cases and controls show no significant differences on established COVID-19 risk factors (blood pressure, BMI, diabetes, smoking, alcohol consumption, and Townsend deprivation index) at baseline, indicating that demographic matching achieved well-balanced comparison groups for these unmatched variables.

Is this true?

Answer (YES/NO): YES